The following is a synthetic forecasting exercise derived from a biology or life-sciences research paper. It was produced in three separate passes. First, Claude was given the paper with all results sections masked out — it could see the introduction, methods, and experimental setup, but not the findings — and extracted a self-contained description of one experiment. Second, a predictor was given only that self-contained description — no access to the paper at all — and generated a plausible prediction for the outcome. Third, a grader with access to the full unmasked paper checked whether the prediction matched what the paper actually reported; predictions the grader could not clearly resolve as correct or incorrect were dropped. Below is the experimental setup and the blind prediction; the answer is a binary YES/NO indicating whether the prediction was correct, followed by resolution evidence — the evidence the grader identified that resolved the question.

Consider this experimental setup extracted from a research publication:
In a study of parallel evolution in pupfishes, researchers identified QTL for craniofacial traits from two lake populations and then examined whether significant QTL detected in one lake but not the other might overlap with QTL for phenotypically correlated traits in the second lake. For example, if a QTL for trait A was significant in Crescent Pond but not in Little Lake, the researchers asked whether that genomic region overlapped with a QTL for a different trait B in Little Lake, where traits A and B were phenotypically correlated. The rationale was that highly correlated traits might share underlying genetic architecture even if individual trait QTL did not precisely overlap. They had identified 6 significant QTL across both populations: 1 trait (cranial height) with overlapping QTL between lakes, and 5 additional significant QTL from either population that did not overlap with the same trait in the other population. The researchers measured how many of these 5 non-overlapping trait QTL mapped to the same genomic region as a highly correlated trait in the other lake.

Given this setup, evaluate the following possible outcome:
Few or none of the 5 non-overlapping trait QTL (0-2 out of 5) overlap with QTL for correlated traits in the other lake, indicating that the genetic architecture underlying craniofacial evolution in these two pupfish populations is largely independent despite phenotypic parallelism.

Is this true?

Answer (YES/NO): NO